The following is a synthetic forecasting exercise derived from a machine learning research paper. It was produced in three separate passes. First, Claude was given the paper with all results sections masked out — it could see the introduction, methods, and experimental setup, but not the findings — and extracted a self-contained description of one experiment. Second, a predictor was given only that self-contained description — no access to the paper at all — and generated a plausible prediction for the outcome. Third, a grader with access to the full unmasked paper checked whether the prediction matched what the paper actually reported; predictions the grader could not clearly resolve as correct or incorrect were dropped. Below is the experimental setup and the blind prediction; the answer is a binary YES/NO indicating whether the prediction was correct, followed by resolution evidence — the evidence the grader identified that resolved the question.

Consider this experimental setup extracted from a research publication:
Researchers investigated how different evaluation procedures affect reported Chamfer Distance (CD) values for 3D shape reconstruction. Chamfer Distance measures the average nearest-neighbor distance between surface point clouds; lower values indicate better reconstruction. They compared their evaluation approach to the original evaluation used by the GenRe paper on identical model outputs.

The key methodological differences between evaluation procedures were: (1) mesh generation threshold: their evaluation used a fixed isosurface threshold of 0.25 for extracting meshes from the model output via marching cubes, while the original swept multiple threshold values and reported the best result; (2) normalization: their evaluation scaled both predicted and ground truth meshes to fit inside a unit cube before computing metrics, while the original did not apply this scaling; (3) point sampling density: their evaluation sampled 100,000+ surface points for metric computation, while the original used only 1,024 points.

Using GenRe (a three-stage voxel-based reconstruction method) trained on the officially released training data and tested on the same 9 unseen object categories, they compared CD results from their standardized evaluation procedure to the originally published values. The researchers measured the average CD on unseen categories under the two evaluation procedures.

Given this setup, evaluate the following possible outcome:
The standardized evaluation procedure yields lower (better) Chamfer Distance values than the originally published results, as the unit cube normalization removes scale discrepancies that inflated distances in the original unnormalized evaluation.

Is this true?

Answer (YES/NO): NO